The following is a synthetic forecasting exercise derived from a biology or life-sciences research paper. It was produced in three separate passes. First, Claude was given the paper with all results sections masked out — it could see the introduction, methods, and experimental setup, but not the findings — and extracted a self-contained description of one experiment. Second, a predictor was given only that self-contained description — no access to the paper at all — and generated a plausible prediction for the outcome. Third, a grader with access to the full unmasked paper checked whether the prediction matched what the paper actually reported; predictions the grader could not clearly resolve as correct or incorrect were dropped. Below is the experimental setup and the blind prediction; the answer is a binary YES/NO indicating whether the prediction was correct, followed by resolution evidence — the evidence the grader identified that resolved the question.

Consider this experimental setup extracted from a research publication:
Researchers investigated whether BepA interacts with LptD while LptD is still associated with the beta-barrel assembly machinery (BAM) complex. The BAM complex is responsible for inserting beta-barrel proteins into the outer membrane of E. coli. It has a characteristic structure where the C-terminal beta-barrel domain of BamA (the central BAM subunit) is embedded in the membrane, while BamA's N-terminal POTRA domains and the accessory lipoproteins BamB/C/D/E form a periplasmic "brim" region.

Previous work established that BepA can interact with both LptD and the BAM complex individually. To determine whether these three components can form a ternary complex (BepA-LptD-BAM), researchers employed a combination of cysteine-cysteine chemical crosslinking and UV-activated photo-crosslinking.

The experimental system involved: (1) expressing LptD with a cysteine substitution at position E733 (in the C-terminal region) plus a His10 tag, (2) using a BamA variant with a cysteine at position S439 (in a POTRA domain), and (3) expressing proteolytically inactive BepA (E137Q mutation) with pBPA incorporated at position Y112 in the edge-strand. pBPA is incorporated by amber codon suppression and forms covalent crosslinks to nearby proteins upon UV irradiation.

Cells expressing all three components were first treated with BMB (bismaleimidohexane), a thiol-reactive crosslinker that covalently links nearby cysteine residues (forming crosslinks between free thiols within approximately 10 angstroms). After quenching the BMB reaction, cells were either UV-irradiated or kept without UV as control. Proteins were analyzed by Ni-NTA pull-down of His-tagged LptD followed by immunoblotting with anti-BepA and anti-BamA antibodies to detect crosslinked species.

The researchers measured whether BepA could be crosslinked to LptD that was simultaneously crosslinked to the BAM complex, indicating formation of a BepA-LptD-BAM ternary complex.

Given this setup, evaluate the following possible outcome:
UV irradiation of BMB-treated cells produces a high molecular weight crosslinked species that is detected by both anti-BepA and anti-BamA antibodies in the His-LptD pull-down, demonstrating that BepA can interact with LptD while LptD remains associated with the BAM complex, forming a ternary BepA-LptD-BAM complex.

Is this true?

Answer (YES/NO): YES